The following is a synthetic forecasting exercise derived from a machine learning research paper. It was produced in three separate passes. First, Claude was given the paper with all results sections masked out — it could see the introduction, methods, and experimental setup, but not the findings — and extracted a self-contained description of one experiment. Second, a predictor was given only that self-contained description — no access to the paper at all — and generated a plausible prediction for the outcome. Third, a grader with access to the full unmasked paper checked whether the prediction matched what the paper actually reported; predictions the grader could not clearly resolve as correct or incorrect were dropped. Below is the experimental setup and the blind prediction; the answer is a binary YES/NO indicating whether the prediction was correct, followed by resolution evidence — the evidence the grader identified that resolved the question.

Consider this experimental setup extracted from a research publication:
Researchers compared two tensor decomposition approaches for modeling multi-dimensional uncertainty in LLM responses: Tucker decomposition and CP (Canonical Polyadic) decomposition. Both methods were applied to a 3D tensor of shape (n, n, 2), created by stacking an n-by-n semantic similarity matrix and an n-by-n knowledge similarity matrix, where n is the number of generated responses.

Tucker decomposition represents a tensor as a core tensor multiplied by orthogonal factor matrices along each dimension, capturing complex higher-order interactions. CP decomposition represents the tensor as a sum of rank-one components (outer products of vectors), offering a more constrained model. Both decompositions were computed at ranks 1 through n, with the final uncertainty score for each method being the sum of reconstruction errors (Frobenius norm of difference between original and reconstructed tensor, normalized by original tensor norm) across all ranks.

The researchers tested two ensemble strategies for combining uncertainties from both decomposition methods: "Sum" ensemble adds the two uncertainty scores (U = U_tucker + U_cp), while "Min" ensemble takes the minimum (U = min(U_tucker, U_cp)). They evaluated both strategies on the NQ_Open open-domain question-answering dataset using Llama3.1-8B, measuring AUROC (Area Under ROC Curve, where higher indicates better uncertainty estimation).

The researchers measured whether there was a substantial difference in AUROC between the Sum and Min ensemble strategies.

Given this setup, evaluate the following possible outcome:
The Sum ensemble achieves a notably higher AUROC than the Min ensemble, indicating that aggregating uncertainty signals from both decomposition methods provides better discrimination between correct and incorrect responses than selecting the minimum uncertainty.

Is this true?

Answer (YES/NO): NO